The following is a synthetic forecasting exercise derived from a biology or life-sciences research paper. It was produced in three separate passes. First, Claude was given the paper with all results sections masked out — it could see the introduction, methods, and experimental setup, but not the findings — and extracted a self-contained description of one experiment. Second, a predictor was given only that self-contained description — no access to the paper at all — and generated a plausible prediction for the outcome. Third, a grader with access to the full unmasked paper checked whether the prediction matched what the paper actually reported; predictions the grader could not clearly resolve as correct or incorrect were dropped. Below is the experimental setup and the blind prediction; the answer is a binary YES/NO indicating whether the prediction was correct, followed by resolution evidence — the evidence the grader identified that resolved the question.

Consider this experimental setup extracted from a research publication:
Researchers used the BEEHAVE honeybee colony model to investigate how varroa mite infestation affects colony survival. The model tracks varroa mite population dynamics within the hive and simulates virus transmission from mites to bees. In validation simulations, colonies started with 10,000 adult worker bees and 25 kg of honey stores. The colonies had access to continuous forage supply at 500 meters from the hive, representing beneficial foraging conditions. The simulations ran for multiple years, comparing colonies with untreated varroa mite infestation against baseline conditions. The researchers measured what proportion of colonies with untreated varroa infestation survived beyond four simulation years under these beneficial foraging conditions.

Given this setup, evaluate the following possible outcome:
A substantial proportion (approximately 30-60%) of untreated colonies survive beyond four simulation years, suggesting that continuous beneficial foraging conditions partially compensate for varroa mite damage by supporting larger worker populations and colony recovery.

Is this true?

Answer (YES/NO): YES